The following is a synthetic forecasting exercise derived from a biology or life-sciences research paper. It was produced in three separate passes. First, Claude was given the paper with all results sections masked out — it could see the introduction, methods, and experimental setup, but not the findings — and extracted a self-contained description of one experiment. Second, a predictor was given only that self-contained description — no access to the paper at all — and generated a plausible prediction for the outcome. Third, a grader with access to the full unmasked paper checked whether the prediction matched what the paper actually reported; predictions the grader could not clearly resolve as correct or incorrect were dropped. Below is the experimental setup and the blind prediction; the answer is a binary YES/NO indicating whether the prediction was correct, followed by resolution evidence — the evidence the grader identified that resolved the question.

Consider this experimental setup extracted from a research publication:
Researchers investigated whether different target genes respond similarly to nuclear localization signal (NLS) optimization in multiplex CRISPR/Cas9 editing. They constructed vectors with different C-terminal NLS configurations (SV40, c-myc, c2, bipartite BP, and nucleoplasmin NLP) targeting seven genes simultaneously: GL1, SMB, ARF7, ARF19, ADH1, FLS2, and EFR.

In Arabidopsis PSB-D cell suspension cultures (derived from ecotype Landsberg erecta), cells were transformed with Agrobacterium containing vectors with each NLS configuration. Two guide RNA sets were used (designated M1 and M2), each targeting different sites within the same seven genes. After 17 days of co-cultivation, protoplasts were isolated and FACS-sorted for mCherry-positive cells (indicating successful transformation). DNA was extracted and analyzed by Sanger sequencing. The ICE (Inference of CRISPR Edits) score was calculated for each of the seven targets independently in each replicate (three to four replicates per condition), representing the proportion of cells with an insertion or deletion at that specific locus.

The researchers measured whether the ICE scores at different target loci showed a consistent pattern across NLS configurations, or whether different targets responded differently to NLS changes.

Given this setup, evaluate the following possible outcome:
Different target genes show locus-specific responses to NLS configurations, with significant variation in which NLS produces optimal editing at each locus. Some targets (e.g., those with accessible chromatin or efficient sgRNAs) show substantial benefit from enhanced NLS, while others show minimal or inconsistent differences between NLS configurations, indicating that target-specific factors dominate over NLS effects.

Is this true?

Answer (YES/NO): NO